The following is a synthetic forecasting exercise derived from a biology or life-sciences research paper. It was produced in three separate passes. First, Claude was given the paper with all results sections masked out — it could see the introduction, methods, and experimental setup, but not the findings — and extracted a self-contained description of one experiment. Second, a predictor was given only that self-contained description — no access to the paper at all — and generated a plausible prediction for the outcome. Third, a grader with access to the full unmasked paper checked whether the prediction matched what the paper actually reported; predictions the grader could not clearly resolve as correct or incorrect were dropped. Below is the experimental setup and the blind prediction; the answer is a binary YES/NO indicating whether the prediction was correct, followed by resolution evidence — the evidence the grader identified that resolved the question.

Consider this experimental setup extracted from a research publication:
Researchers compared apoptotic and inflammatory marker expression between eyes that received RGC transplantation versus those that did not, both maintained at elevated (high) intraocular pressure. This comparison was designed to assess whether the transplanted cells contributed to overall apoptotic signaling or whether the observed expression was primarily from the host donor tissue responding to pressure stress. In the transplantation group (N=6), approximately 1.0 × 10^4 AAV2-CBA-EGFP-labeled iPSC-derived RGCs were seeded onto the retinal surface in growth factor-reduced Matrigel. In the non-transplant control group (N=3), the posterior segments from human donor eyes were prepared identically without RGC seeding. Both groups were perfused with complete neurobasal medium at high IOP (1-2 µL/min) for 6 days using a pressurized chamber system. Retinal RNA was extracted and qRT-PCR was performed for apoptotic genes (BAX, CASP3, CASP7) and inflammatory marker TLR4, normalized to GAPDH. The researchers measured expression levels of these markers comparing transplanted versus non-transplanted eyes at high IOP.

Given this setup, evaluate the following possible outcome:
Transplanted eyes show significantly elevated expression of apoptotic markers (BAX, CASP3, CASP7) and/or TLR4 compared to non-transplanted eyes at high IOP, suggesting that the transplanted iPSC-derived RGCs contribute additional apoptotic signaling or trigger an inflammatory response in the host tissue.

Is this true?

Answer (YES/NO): NO